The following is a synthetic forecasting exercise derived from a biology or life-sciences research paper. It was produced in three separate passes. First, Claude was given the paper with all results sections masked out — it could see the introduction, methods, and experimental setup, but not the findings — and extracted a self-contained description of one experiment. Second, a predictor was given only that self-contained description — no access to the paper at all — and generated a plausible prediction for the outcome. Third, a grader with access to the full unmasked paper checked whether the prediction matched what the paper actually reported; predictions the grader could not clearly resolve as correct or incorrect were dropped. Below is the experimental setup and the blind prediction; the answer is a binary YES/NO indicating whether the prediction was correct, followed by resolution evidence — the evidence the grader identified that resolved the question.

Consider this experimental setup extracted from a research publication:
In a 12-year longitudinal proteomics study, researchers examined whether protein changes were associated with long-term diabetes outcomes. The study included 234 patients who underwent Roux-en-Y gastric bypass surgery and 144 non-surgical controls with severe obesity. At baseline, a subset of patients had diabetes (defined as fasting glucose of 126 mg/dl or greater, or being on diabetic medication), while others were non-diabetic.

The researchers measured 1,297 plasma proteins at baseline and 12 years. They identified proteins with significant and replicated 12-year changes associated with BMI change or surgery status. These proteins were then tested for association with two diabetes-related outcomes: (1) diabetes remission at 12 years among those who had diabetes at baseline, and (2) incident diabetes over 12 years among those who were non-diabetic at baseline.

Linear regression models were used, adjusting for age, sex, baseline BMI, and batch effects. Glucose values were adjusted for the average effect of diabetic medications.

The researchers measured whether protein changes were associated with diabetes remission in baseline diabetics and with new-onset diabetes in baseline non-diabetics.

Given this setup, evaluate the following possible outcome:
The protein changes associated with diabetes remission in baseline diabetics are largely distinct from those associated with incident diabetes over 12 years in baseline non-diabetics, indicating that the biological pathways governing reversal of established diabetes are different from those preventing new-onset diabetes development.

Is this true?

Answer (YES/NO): NO